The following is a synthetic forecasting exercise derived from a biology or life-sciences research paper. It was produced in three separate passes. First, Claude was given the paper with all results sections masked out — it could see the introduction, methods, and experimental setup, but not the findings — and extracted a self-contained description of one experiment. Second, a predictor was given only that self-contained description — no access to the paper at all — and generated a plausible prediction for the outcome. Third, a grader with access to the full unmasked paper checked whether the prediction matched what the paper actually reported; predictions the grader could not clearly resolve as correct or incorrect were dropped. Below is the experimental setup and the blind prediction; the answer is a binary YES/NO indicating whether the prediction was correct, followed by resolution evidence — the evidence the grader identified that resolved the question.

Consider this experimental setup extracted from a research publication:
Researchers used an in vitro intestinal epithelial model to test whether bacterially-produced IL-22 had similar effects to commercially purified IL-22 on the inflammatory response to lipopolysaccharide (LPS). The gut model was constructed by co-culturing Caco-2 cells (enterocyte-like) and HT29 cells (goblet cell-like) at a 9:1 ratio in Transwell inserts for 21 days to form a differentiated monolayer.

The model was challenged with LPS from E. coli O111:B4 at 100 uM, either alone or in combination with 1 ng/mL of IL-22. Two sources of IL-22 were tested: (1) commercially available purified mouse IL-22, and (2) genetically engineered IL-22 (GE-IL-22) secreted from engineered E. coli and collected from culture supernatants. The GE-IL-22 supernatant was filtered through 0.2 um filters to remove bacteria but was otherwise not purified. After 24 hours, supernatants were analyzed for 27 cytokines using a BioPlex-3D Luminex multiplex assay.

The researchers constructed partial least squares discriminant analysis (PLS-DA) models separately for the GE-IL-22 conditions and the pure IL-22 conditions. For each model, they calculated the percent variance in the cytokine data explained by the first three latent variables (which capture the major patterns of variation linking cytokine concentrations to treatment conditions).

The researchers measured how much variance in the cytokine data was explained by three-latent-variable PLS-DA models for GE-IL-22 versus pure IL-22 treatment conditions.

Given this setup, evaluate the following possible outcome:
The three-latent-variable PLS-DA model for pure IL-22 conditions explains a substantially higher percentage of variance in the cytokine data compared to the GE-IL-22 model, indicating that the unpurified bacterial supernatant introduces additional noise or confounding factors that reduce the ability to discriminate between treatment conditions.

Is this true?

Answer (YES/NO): NO